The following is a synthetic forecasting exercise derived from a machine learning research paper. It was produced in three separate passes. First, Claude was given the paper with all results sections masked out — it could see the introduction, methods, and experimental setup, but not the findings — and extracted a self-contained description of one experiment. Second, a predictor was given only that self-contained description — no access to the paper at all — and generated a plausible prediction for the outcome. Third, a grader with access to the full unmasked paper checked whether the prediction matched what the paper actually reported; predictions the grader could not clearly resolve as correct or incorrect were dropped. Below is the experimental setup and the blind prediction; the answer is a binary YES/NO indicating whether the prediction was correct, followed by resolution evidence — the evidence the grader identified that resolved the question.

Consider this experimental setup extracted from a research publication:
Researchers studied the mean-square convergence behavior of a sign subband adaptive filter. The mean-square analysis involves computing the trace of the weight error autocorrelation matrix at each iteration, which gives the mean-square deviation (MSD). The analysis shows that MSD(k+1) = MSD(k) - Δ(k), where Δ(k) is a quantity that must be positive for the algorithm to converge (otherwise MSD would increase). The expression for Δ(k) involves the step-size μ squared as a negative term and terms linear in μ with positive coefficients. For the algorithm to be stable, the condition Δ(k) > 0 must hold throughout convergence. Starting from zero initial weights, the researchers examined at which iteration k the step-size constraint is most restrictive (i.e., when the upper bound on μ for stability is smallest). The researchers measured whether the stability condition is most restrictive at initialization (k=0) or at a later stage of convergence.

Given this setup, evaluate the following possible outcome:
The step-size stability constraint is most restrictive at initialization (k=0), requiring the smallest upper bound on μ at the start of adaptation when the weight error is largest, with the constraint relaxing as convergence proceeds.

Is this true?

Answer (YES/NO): YES